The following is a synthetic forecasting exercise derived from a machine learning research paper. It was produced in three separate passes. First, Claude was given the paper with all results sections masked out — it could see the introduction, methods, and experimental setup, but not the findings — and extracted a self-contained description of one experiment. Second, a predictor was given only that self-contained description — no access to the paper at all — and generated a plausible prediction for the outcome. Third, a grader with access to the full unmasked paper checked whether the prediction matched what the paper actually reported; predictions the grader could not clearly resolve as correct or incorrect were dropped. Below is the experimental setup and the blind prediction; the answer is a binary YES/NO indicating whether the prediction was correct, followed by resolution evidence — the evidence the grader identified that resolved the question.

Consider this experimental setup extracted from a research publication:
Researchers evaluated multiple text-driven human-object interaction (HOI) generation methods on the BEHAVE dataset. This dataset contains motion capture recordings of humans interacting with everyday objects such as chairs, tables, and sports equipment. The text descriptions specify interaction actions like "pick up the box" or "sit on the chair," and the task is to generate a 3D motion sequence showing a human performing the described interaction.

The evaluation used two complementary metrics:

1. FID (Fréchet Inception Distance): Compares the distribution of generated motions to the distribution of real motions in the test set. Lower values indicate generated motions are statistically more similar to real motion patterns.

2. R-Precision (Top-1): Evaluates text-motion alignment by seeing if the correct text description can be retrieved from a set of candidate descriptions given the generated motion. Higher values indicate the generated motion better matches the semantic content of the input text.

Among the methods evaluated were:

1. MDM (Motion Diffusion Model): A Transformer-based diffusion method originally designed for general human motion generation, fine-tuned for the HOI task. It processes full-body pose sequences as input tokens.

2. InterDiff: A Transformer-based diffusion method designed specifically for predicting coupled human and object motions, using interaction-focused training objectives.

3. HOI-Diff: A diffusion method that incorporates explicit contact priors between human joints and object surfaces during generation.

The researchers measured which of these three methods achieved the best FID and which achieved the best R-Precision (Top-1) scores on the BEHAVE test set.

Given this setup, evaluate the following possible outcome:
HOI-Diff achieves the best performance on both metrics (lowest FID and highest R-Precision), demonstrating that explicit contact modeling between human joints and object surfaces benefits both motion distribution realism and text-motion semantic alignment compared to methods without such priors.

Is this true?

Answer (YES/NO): NO